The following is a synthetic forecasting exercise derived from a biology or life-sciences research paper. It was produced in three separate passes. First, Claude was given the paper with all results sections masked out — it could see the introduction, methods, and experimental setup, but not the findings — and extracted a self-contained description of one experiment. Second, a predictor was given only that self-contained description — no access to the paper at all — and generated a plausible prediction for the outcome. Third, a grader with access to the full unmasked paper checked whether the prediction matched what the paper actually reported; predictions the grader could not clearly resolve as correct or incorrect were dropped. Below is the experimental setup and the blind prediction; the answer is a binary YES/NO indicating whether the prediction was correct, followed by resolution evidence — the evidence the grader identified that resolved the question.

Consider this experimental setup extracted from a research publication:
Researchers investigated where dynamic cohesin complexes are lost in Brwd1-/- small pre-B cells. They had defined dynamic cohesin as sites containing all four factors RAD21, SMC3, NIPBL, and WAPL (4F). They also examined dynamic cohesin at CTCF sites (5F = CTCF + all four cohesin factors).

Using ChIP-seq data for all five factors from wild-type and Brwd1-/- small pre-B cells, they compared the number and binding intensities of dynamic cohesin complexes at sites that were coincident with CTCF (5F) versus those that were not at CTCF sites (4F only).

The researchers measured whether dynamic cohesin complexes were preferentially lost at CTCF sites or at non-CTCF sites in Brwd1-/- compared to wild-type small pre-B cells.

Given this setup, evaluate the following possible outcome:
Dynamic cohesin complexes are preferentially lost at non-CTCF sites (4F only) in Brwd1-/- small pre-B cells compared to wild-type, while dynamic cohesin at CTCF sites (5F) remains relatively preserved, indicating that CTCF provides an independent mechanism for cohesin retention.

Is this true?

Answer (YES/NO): YES